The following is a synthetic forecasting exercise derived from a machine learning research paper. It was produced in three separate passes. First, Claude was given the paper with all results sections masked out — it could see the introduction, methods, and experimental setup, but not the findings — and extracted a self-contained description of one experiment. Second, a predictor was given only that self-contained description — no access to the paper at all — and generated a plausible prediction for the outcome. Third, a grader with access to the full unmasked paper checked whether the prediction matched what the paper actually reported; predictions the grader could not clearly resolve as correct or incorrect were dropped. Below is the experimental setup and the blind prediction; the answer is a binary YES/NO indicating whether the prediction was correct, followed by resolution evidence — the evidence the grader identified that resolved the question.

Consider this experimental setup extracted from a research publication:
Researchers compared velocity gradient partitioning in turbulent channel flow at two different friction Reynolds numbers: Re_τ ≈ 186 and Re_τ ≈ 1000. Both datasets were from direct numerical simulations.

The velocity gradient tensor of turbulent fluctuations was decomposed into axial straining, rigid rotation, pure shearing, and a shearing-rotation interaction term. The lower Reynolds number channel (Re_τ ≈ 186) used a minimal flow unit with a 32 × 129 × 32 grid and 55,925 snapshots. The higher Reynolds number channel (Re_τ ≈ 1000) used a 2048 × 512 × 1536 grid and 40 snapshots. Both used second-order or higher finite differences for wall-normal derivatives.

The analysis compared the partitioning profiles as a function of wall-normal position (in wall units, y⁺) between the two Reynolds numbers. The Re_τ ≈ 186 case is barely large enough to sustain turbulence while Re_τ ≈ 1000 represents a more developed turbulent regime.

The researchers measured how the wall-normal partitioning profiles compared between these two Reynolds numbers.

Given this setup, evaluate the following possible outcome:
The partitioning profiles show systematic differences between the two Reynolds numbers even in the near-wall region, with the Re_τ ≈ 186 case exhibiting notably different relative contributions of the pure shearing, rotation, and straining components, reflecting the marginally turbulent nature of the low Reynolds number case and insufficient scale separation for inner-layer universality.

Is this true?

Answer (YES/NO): YES